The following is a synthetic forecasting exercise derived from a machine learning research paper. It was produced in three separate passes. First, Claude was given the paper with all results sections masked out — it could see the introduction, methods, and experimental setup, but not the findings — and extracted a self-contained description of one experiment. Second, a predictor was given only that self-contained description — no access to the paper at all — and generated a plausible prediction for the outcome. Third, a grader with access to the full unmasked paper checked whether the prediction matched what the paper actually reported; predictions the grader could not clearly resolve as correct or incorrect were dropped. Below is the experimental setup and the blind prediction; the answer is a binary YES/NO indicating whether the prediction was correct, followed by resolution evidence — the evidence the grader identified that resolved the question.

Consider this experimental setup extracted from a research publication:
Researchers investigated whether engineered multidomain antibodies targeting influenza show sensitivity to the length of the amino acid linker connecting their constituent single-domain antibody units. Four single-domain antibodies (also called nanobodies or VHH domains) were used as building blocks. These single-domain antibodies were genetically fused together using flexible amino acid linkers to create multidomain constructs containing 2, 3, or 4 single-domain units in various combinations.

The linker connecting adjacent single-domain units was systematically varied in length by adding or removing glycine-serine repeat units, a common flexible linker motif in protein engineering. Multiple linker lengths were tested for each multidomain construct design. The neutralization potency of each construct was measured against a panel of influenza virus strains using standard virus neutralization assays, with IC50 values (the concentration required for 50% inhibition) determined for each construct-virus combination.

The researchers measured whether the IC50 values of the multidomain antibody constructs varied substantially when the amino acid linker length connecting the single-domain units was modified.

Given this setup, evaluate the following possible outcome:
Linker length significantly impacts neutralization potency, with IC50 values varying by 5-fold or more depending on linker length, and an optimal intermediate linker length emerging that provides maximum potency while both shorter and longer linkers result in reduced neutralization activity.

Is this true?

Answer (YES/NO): NO